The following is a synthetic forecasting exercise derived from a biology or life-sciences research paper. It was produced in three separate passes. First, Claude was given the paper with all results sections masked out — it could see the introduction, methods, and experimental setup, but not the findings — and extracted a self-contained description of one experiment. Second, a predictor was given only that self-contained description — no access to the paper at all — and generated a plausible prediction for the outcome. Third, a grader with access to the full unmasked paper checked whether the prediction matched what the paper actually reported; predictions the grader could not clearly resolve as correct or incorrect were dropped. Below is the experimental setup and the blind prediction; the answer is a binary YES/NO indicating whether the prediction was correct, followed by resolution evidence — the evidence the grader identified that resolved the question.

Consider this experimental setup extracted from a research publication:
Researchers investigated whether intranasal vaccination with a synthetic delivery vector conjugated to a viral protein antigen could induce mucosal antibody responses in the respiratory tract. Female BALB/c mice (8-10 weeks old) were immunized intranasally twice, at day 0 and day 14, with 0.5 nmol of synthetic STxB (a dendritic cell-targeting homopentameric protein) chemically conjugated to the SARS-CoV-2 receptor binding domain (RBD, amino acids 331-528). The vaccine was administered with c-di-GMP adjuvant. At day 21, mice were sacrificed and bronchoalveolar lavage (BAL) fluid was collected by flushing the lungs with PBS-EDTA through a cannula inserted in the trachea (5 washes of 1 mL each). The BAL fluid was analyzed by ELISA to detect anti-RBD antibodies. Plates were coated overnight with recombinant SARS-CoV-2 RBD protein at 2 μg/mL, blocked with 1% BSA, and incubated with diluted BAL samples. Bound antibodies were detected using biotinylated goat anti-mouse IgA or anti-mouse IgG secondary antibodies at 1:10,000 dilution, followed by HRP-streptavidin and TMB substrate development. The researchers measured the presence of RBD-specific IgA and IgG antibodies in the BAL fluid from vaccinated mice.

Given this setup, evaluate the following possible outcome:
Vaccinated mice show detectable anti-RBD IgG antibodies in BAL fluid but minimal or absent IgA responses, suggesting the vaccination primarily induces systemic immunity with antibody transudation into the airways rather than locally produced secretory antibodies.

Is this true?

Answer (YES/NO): NO